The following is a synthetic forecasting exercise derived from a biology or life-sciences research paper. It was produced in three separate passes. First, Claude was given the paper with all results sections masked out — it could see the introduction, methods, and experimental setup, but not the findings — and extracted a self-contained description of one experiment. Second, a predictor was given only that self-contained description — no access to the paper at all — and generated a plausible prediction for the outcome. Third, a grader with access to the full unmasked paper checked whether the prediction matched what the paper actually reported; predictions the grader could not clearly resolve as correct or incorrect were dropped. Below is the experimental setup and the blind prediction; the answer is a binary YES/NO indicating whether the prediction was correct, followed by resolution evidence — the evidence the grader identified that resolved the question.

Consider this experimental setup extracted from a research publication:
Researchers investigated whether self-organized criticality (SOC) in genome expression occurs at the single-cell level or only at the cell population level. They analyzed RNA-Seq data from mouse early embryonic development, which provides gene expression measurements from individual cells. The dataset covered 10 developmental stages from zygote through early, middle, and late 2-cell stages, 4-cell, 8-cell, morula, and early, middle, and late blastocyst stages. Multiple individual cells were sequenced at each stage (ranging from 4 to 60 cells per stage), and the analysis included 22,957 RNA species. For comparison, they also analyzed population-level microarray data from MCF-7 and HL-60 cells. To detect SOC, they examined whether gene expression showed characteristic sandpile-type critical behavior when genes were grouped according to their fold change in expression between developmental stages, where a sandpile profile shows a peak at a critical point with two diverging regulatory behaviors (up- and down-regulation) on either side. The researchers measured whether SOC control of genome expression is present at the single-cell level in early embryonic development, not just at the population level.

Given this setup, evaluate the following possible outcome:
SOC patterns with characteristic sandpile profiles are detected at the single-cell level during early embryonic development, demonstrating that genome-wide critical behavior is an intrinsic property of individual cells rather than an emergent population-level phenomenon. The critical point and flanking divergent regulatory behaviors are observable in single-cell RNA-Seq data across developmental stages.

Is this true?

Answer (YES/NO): YES